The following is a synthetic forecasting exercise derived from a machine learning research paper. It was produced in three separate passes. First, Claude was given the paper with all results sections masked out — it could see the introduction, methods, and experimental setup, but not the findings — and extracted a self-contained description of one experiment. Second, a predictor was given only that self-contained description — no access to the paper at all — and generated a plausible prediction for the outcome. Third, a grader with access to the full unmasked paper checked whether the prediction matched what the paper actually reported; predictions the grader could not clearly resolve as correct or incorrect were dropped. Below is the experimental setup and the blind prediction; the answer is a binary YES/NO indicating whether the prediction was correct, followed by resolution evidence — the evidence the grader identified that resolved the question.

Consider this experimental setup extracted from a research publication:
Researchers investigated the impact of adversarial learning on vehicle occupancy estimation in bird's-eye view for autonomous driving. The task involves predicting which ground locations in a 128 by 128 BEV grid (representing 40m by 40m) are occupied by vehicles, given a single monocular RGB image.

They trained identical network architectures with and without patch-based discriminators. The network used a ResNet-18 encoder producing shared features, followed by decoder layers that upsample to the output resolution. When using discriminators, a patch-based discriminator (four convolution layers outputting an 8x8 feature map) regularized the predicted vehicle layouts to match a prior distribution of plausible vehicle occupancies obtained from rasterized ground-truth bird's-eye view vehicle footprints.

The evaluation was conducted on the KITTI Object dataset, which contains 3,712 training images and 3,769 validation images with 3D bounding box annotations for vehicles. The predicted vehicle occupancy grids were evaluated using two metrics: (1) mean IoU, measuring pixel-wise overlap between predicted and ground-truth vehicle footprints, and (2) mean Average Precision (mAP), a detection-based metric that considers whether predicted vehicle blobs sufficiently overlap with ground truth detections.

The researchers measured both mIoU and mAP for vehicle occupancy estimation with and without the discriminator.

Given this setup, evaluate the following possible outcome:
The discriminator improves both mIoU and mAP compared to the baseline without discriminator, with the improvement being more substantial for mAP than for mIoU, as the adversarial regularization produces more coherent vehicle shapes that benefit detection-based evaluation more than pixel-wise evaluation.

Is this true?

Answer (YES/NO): NO